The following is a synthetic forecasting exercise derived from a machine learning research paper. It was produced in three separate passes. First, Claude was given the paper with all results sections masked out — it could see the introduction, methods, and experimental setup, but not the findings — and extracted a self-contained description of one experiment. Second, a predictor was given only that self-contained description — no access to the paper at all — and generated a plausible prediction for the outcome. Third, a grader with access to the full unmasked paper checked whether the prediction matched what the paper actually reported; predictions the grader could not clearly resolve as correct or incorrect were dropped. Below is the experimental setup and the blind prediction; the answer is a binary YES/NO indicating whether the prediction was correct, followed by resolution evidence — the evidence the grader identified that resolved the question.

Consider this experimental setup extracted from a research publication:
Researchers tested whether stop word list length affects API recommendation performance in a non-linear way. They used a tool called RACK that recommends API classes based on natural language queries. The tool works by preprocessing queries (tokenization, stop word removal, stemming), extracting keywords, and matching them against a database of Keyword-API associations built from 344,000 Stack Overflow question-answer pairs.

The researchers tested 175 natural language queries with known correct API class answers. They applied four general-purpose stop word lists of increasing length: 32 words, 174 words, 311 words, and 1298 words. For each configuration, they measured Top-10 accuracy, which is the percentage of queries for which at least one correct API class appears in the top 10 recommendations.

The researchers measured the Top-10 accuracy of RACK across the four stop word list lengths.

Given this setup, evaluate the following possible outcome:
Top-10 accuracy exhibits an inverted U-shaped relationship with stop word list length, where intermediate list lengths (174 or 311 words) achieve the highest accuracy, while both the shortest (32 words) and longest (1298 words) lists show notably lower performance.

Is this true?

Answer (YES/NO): NO